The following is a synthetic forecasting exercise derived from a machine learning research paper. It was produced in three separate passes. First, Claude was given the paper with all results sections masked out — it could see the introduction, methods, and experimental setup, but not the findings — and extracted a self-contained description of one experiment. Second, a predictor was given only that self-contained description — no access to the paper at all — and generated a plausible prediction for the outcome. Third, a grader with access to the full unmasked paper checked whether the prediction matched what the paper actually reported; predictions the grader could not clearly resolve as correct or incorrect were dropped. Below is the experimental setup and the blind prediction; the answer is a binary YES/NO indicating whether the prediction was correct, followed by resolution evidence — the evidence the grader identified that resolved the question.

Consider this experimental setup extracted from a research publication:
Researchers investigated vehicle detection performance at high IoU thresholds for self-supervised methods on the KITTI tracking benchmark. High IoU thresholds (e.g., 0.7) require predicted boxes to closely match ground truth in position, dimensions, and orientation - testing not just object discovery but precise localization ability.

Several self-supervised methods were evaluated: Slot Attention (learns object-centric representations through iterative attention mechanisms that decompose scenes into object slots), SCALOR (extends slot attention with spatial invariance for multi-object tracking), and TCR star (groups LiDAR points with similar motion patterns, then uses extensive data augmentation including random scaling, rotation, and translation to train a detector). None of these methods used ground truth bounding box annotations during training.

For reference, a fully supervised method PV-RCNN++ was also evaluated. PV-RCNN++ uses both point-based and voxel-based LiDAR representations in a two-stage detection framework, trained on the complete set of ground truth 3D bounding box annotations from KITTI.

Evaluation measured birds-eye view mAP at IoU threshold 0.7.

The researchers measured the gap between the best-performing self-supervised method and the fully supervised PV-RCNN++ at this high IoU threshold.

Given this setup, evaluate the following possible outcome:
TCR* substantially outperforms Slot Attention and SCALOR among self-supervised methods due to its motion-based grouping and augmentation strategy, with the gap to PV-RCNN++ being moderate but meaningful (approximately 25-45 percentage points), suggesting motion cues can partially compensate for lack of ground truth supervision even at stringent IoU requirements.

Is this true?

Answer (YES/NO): NO